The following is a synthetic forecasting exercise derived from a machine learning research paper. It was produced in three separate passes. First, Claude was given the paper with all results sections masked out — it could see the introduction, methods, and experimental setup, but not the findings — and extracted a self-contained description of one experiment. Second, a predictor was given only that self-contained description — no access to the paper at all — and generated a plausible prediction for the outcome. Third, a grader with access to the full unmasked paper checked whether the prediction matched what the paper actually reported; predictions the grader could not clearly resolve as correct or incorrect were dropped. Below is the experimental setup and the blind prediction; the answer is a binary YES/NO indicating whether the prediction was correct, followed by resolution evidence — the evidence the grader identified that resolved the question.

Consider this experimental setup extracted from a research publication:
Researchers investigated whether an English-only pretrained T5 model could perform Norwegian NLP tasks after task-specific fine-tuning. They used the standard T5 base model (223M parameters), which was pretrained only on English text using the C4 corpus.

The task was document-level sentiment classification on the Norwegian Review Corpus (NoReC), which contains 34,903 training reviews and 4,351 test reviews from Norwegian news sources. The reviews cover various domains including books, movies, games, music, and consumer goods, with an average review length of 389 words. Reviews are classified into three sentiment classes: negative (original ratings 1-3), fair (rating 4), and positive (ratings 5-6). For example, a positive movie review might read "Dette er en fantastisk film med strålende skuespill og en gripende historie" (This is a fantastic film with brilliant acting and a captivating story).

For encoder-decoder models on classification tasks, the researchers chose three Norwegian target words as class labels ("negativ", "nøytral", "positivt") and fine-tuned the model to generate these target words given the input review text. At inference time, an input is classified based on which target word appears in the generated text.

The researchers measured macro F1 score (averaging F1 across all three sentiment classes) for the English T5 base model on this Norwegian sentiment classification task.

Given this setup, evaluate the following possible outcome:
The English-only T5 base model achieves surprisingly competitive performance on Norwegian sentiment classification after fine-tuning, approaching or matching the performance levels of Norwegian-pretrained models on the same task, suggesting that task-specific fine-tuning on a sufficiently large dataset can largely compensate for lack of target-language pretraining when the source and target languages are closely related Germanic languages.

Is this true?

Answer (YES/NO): NO